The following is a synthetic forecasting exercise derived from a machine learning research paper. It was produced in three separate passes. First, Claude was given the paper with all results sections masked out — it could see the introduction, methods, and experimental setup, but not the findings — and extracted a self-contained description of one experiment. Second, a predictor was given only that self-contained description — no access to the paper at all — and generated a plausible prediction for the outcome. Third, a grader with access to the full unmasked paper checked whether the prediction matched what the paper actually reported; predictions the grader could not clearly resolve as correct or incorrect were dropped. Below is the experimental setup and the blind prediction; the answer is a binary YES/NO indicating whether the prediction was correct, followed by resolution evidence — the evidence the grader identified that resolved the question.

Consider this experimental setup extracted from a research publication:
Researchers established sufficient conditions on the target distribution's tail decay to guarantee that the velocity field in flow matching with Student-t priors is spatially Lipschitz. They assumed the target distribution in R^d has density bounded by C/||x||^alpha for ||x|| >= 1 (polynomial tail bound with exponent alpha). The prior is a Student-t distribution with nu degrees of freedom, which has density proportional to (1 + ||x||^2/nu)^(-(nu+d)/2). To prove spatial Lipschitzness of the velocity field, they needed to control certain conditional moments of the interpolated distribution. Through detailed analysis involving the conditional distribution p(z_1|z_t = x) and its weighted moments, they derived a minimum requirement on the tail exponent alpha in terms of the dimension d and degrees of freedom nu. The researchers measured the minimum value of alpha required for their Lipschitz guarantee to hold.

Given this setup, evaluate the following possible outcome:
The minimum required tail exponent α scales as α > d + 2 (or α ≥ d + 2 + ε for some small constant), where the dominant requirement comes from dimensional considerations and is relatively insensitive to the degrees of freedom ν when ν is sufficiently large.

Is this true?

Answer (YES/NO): NO